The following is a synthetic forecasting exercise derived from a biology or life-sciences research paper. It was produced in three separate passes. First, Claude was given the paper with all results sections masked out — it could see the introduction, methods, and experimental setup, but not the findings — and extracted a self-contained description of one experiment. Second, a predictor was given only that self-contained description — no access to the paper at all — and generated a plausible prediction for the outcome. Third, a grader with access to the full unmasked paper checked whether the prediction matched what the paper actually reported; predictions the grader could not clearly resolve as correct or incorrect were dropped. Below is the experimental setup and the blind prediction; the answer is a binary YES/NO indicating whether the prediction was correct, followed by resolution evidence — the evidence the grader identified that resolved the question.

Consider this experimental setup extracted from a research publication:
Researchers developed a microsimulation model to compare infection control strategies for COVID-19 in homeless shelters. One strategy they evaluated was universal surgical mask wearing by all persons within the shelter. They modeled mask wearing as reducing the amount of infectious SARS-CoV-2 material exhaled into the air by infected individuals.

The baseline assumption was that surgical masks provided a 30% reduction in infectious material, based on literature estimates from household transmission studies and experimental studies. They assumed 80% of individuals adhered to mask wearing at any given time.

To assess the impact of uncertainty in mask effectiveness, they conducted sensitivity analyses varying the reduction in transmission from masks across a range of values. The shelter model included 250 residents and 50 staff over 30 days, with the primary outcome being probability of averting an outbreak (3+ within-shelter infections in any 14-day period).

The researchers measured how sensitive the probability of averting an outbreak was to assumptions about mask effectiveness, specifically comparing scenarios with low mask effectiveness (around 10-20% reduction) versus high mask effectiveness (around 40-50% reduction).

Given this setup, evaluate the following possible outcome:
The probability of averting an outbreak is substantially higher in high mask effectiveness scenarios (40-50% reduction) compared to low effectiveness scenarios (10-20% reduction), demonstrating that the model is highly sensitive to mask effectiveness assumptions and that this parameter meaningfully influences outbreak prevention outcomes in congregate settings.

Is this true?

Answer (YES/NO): YES